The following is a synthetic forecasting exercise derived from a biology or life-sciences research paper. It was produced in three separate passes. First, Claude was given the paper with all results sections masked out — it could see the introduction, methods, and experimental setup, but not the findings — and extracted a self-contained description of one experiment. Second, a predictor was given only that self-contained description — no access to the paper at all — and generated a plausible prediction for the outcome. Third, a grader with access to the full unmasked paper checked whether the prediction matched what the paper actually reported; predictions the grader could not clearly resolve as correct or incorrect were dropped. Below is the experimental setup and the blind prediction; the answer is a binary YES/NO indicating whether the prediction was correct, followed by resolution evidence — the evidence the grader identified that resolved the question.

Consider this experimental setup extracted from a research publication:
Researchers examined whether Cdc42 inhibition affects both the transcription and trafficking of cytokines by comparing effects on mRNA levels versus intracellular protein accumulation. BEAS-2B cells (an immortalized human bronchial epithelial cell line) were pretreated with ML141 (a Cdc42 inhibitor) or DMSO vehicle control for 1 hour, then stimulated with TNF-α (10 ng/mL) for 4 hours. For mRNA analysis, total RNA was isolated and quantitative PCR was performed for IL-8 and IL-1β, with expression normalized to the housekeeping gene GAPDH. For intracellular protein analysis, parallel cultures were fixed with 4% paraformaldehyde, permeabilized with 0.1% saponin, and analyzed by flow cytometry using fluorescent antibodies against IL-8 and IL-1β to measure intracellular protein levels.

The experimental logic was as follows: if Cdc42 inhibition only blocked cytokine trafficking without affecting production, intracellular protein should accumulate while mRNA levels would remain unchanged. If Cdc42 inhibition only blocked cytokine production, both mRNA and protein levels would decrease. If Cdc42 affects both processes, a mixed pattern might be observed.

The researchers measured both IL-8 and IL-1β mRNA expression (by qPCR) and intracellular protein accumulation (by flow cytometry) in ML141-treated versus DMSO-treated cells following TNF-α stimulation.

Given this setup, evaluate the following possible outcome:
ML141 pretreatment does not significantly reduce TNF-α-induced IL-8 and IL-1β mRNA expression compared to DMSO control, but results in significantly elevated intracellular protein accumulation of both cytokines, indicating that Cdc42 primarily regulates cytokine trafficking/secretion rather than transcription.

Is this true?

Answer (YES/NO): NO